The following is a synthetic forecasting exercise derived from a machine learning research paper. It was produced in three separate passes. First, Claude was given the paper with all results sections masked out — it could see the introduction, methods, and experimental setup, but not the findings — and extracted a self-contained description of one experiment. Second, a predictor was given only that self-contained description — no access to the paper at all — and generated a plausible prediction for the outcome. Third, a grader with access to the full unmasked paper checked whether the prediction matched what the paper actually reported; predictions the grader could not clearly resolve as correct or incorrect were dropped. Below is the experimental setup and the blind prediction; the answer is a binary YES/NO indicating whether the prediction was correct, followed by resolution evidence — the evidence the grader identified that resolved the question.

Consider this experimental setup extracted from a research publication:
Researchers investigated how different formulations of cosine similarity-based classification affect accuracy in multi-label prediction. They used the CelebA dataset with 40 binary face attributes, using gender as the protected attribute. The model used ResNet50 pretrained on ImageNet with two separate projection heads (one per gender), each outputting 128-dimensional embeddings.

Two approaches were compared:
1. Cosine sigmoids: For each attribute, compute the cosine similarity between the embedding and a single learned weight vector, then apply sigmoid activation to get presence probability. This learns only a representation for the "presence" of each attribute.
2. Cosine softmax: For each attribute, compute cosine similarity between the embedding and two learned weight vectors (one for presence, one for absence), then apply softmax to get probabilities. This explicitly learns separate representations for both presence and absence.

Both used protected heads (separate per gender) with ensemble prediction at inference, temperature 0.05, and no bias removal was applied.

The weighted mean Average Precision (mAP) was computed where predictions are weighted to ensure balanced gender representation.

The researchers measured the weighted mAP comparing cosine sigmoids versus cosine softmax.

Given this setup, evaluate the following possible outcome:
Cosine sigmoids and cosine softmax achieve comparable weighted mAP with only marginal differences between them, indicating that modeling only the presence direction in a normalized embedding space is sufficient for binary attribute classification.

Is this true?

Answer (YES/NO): NO